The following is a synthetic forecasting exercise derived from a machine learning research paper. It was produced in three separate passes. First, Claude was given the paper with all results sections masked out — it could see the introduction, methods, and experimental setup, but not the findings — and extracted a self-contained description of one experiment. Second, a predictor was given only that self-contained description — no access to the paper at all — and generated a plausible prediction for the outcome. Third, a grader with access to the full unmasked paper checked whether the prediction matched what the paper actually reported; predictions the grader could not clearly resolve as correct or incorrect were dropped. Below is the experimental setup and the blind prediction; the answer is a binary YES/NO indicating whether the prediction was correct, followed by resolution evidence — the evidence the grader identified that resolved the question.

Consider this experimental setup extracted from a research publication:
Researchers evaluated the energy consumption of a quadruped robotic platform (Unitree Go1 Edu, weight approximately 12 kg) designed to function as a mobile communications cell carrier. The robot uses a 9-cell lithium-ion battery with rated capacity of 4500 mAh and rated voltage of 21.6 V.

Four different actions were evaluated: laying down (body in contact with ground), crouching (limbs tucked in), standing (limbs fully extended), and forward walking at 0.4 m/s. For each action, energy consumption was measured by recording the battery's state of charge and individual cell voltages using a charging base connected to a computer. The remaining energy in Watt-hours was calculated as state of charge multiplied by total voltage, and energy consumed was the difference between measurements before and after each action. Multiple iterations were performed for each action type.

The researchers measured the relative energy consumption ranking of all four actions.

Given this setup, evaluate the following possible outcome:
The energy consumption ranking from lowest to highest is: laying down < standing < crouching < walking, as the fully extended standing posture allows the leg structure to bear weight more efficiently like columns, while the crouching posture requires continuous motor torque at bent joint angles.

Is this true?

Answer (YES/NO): YES